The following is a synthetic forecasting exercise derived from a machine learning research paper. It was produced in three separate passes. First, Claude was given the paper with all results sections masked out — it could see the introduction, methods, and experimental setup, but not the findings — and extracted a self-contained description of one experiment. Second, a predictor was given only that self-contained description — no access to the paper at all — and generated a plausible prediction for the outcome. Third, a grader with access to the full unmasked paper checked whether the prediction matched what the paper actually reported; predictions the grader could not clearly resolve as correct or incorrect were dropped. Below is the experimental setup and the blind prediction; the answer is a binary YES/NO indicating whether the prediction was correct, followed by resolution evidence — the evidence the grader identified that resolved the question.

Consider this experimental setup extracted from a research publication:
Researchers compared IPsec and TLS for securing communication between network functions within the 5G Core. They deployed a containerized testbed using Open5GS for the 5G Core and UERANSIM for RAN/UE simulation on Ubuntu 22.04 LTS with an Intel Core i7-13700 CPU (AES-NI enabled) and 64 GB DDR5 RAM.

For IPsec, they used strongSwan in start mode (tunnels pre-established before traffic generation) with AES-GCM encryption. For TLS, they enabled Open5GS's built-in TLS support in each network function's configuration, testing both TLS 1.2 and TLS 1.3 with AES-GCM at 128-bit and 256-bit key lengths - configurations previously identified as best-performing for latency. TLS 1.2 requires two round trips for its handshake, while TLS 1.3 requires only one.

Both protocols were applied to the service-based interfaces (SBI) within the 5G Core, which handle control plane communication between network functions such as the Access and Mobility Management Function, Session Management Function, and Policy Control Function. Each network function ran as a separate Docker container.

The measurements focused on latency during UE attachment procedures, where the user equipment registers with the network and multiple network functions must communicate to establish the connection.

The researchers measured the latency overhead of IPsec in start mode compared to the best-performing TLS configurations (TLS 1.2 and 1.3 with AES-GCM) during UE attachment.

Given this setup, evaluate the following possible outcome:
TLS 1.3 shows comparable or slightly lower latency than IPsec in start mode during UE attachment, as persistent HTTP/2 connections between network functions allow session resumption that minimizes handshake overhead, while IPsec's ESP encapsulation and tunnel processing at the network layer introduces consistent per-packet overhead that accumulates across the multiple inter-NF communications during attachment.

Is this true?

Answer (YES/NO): NO